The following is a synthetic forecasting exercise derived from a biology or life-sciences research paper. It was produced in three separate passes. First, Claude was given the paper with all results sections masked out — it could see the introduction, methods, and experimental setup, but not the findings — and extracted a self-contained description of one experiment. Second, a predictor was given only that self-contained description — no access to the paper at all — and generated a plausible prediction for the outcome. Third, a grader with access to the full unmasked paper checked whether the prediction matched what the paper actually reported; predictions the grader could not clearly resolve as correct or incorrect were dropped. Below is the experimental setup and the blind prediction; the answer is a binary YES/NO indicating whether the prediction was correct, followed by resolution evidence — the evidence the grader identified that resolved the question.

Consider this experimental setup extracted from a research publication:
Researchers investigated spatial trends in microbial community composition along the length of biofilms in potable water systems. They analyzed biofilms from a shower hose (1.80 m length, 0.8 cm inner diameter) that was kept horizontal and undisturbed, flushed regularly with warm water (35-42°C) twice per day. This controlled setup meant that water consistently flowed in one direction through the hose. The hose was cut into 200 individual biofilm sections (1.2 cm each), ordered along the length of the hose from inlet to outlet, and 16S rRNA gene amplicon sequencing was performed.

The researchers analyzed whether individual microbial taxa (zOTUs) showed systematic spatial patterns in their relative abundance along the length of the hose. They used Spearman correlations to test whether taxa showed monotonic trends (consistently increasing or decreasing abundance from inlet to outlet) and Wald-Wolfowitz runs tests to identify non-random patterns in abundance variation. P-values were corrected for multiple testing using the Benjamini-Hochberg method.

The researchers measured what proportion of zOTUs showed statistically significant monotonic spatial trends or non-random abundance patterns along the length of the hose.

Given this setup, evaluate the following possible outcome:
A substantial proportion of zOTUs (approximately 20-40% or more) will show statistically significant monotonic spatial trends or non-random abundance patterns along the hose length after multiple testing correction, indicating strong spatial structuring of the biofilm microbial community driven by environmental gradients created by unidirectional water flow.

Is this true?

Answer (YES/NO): YES